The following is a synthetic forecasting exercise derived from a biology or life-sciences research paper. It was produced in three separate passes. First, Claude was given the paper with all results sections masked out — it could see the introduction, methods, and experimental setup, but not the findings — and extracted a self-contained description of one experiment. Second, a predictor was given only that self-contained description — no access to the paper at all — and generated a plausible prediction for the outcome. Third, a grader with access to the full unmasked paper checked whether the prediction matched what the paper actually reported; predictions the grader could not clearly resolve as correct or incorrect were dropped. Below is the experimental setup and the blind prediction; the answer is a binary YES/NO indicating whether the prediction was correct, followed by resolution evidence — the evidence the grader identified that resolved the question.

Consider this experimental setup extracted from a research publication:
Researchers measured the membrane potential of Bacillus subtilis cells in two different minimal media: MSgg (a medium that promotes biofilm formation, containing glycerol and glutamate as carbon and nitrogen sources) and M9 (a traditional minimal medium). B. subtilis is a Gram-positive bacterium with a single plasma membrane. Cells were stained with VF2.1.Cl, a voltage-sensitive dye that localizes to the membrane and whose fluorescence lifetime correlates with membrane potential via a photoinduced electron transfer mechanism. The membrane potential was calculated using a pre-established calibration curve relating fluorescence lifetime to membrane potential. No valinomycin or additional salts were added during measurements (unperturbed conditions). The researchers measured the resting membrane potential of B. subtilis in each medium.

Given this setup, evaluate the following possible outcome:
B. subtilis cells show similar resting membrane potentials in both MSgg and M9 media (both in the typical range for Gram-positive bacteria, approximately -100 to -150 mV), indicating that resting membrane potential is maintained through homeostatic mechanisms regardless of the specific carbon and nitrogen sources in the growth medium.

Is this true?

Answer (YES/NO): NO